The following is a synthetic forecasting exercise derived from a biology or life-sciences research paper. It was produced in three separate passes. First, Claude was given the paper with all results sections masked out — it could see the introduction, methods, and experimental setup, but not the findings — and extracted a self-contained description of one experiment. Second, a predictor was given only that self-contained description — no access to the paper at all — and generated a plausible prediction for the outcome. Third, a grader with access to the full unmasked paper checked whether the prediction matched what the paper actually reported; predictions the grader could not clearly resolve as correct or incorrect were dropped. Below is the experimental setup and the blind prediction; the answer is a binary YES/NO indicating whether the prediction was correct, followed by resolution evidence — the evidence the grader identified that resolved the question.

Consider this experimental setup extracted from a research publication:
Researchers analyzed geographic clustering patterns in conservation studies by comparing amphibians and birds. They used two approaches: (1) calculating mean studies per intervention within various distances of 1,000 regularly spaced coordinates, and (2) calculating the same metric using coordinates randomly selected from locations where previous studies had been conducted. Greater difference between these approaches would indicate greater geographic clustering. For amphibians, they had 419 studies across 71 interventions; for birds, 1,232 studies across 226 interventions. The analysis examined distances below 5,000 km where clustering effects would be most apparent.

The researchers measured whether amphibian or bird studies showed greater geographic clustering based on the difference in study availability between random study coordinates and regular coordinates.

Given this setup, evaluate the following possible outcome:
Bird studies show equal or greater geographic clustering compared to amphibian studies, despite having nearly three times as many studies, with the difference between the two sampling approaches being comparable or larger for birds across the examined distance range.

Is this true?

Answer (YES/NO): NO